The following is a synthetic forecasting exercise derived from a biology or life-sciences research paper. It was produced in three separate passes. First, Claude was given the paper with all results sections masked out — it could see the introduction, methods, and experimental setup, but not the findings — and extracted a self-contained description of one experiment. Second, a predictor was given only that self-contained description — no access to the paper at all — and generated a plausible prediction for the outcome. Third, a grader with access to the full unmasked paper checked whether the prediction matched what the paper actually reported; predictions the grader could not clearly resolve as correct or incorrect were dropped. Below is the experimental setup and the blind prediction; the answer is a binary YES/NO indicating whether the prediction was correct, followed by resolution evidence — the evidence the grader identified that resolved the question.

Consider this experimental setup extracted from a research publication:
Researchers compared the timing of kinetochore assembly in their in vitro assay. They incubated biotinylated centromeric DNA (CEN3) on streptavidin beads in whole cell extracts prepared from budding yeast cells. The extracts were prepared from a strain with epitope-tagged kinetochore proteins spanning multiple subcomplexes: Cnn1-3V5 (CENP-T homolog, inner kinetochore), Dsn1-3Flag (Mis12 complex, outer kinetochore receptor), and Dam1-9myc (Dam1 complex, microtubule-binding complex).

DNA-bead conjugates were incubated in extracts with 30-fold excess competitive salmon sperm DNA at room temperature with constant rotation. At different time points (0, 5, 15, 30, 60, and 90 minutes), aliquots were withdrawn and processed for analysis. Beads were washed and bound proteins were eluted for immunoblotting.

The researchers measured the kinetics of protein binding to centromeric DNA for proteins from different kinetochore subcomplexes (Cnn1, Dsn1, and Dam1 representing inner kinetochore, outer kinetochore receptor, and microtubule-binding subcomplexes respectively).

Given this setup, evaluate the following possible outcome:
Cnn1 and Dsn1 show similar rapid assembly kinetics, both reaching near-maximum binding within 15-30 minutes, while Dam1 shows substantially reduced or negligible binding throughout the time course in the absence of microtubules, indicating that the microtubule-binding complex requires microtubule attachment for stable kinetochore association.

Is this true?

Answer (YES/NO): NO